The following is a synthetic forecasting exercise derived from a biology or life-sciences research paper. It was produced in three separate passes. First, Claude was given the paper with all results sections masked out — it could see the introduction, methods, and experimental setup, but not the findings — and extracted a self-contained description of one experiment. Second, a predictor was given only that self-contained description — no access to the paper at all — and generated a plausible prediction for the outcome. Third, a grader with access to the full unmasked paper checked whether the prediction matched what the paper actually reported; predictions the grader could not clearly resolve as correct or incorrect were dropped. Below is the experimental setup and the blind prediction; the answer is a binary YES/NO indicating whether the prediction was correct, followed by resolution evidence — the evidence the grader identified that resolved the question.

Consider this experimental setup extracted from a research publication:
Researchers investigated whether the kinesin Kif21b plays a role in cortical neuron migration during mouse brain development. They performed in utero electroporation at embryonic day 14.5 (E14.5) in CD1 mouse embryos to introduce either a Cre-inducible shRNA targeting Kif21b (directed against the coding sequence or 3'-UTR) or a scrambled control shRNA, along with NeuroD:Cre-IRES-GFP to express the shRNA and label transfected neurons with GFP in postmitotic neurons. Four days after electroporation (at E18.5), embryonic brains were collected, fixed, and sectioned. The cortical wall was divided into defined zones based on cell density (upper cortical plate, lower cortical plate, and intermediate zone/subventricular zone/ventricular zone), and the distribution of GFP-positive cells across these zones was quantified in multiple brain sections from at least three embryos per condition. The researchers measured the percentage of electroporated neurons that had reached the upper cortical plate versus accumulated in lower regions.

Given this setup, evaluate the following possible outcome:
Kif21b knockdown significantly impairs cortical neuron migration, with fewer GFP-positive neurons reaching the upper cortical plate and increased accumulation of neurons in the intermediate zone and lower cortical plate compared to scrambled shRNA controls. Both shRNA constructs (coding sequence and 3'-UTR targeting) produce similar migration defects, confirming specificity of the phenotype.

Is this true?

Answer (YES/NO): YES